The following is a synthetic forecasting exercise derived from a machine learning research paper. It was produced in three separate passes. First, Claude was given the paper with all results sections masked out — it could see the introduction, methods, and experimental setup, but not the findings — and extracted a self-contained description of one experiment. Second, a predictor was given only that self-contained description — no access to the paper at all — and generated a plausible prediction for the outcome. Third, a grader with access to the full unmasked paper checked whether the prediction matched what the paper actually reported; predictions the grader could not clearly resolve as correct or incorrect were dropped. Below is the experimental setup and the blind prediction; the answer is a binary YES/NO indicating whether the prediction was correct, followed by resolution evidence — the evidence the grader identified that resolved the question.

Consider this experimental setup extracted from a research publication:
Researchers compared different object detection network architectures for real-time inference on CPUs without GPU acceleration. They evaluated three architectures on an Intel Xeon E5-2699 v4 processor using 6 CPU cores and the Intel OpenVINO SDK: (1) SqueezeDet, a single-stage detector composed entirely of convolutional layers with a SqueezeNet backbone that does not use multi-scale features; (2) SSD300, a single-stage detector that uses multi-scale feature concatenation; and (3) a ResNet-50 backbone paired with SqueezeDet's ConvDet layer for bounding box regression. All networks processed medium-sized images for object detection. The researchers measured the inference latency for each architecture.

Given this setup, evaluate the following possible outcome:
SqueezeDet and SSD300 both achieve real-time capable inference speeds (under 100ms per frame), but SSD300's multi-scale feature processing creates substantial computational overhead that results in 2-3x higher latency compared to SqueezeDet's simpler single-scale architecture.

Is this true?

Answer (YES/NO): NO